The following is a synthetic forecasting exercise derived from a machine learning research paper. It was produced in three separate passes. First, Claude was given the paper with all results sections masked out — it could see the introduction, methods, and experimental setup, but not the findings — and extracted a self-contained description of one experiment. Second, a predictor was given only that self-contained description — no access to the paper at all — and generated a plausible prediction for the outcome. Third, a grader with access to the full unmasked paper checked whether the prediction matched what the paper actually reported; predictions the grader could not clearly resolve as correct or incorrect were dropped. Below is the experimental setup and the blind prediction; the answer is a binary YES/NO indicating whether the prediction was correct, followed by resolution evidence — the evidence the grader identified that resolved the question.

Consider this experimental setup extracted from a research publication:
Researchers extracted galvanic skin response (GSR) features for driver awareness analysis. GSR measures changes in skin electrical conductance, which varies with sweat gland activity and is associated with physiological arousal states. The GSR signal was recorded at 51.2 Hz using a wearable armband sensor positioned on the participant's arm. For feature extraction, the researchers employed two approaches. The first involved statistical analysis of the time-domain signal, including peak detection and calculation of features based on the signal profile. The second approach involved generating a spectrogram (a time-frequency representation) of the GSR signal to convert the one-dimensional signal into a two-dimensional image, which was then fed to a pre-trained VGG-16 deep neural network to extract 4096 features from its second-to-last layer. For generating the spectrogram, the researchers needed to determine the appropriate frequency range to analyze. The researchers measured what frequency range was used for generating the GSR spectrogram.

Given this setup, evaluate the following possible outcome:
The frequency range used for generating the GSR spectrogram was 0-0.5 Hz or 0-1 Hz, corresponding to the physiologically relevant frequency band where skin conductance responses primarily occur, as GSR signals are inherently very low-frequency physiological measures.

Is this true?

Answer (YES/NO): NO